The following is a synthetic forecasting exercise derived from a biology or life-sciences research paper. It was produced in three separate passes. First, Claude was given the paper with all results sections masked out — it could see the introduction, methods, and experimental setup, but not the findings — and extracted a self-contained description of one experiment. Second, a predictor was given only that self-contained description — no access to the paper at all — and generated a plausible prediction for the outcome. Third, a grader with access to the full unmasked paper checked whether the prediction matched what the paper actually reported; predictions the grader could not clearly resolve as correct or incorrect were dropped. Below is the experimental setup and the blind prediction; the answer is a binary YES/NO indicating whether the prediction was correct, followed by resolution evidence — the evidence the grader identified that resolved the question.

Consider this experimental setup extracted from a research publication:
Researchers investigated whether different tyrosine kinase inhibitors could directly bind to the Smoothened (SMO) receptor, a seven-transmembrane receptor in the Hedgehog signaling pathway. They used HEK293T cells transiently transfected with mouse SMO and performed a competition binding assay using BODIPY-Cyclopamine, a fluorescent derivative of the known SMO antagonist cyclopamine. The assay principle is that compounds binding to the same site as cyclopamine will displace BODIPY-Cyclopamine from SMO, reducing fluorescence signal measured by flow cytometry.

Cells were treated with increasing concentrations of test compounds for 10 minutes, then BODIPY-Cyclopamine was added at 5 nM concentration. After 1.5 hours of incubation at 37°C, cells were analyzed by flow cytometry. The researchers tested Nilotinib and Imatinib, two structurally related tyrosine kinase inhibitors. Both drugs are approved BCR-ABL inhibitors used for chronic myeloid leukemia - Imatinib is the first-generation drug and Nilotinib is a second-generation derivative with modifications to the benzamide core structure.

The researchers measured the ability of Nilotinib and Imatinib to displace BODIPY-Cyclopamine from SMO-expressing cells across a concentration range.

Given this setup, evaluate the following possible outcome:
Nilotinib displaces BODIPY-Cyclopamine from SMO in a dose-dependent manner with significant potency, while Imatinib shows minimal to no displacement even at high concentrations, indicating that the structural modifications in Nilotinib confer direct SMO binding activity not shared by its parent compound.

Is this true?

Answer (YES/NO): NO